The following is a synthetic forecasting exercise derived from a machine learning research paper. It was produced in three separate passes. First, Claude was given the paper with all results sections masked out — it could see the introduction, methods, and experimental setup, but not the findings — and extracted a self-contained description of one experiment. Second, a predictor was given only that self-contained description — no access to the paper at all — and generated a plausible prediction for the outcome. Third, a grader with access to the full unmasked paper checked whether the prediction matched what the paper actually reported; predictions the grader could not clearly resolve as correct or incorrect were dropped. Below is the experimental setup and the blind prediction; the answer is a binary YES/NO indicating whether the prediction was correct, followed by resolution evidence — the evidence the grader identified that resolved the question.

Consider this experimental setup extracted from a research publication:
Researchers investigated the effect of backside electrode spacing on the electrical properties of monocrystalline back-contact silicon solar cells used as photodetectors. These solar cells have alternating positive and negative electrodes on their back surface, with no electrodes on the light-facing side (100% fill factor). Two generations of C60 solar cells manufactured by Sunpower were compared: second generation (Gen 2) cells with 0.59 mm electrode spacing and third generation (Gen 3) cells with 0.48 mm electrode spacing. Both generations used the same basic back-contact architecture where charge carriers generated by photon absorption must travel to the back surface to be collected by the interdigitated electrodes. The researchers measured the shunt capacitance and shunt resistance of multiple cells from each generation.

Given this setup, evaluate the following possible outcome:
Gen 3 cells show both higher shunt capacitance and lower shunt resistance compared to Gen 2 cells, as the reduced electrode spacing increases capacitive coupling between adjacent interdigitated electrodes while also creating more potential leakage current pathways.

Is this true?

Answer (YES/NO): YES